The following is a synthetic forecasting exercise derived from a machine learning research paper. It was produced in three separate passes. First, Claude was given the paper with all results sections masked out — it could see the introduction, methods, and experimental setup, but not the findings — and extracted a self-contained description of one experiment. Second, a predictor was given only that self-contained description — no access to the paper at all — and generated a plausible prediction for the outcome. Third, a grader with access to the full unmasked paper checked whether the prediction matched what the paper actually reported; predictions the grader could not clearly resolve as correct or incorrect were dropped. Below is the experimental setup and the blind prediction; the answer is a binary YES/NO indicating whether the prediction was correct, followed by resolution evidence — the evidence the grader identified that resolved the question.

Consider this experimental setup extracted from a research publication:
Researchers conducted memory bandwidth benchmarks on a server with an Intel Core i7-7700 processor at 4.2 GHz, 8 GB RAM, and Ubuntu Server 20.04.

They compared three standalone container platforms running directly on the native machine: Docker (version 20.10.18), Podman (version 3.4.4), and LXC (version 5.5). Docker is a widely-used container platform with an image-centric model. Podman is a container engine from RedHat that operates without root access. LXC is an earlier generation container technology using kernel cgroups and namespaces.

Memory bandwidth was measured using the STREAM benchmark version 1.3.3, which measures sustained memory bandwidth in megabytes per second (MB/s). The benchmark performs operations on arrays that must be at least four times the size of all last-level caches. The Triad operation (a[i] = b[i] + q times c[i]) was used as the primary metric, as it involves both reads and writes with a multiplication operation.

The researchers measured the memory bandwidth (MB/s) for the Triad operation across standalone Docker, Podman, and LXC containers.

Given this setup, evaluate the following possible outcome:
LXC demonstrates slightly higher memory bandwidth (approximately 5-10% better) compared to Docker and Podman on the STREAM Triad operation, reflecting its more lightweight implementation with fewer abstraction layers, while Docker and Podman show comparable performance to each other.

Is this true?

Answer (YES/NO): NO